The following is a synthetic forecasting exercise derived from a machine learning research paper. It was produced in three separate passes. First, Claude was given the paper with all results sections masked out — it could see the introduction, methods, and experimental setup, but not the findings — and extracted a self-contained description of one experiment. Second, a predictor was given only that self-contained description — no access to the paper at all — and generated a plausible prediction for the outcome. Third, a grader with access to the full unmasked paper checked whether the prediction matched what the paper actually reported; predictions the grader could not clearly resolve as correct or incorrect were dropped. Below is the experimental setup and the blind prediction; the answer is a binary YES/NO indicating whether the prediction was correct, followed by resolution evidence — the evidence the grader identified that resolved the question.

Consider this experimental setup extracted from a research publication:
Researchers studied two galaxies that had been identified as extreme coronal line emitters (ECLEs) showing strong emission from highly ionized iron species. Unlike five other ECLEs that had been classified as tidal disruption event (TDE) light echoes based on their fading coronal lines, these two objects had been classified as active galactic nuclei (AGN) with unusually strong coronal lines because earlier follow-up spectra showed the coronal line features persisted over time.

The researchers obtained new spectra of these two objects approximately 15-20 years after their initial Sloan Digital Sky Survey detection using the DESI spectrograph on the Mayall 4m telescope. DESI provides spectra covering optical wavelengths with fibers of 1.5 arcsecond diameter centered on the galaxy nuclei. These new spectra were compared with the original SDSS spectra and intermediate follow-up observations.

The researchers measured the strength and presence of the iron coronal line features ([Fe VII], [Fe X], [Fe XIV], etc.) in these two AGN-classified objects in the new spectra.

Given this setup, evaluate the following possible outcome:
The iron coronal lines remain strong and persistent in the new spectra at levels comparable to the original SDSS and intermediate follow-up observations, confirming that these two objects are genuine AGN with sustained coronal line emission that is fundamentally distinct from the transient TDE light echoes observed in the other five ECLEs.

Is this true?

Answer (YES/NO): YES